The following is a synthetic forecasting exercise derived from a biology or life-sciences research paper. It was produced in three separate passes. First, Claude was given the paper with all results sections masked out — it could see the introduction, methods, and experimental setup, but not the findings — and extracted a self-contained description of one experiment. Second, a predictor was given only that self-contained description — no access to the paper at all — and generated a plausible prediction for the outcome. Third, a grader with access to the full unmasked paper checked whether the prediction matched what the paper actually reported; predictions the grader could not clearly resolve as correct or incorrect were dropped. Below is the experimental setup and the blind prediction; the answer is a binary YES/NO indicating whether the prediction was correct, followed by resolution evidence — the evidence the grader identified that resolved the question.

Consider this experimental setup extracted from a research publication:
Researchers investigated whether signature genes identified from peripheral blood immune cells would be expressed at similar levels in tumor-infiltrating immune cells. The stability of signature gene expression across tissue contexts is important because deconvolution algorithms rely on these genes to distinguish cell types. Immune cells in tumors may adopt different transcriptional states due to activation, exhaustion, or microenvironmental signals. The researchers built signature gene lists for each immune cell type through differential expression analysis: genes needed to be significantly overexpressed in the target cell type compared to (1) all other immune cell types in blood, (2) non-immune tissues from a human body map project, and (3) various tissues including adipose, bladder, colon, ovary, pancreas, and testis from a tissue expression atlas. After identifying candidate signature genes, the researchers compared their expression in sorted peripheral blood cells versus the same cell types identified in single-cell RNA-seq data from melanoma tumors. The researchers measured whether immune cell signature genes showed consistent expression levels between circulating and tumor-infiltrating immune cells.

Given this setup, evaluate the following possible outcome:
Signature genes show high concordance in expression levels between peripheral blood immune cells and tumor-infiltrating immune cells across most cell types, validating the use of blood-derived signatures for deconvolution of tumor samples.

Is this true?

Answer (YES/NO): YES